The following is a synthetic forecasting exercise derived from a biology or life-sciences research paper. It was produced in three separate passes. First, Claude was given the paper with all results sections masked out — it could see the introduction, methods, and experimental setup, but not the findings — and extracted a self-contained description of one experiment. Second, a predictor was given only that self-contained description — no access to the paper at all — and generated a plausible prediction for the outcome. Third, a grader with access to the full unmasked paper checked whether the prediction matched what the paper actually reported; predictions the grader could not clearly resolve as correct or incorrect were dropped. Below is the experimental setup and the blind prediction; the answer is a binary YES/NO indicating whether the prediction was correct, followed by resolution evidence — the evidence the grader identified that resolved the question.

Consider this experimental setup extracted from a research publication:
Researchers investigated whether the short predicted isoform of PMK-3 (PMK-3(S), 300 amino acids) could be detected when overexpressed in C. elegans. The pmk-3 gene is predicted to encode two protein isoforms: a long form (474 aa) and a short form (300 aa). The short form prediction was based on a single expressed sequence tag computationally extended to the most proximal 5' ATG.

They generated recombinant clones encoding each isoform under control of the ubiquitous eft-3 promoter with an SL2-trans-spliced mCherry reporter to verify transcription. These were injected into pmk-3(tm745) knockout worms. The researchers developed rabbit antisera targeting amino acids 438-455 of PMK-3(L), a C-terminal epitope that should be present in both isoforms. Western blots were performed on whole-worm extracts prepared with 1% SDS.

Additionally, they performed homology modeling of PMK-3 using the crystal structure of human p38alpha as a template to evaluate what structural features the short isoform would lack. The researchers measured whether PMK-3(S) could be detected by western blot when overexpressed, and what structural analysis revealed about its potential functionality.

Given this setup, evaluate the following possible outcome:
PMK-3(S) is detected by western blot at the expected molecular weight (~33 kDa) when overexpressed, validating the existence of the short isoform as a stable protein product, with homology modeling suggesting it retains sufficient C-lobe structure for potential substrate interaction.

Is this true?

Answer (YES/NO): NO